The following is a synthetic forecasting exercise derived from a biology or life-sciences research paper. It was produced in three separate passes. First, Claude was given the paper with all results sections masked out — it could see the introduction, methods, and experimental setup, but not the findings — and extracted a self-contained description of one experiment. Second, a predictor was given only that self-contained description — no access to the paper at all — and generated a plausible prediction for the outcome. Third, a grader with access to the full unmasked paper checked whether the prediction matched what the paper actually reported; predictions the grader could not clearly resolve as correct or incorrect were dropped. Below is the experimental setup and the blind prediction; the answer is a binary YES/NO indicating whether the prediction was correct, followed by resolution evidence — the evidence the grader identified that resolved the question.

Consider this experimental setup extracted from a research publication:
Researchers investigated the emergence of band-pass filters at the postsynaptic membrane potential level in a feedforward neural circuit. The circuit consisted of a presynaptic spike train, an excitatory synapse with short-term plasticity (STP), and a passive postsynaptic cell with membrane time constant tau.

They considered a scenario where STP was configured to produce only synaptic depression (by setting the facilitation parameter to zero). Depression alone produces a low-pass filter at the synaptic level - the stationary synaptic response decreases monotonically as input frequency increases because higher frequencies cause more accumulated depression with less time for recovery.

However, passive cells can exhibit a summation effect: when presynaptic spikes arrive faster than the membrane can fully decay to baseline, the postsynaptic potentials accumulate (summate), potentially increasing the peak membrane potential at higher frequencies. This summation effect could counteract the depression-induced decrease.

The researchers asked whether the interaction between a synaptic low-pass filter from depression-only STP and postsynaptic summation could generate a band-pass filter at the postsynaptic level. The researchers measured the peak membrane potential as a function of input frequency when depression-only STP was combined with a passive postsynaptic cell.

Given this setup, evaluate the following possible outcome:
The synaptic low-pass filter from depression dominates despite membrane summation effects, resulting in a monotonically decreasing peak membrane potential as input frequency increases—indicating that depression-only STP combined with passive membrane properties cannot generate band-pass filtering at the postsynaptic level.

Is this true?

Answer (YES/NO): NO